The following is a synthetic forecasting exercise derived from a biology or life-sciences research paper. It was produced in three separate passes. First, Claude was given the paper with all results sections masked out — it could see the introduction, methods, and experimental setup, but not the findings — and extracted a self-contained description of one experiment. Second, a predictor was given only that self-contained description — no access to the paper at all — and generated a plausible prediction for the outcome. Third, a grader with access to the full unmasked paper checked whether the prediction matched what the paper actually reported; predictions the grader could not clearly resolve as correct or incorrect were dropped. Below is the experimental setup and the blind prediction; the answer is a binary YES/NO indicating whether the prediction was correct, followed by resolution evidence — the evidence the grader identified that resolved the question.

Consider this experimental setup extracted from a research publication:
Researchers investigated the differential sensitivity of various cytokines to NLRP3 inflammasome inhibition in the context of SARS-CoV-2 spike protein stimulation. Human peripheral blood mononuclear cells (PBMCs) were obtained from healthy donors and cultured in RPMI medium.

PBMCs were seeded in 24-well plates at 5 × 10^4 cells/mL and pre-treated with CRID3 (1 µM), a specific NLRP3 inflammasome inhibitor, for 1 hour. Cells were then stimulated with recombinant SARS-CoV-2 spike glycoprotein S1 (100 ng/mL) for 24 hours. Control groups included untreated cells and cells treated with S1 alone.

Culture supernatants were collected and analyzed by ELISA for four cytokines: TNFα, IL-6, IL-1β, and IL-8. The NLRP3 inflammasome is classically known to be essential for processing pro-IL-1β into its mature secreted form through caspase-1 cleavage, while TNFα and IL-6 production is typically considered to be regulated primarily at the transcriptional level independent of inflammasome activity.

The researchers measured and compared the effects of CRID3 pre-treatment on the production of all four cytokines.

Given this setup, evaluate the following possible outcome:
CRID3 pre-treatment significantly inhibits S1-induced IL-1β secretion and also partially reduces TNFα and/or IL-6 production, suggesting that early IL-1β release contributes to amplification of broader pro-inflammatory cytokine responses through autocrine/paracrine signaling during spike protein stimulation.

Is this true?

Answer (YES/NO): NO